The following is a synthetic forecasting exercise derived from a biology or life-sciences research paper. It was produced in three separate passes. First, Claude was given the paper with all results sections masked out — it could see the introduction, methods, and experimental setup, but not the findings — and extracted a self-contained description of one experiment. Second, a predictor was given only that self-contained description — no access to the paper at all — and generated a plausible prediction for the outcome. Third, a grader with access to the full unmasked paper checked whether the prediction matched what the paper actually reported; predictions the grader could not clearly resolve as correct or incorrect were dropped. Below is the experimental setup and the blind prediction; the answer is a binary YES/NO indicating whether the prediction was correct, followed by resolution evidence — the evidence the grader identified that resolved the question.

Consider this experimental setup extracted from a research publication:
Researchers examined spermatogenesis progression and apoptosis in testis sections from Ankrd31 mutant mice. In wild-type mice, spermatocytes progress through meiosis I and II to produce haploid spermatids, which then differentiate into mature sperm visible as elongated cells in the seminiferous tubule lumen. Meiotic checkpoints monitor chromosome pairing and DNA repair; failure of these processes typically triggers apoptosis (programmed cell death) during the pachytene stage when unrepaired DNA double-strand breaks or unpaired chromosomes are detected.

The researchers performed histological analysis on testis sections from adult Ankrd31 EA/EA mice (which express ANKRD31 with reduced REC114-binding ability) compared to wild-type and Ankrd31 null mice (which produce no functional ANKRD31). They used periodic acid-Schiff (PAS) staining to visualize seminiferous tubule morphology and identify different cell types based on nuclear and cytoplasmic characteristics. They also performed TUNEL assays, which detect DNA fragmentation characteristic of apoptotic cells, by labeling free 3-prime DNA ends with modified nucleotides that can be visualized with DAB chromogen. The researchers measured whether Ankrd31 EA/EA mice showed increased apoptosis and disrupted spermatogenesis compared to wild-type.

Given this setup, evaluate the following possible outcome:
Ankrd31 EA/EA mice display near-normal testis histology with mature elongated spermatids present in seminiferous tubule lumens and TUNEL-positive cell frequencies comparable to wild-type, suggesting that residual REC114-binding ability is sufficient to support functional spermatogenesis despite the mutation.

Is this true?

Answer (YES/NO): NO